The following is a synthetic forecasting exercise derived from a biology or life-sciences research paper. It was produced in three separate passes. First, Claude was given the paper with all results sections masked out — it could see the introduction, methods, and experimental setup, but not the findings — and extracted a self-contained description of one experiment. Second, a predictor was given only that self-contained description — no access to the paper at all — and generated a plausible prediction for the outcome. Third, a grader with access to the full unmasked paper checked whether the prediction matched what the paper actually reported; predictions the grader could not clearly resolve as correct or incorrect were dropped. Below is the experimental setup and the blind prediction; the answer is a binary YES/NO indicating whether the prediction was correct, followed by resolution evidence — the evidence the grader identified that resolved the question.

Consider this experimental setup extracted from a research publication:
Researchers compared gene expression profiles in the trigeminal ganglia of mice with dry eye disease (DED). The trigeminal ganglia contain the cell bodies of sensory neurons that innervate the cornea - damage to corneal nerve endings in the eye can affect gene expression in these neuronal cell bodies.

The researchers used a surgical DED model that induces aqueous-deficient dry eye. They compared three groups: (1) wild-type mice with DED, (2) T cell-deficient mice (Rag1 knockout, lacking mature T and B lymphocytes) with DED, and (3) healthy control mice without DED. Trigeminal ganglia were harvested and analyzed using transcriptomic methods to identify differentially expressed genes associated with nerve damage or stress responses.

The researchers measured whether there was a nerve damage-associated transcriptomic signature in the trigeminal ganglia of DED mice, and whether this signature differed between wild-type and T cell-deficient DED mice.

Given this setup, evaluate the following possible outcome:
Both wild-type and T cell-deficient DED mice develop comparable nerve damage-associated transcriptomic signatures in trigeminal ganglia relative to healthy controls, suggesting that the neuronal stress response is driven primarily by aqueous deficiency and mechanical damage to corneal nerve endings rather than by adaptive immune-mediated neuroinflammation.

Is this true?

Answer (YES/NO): NO